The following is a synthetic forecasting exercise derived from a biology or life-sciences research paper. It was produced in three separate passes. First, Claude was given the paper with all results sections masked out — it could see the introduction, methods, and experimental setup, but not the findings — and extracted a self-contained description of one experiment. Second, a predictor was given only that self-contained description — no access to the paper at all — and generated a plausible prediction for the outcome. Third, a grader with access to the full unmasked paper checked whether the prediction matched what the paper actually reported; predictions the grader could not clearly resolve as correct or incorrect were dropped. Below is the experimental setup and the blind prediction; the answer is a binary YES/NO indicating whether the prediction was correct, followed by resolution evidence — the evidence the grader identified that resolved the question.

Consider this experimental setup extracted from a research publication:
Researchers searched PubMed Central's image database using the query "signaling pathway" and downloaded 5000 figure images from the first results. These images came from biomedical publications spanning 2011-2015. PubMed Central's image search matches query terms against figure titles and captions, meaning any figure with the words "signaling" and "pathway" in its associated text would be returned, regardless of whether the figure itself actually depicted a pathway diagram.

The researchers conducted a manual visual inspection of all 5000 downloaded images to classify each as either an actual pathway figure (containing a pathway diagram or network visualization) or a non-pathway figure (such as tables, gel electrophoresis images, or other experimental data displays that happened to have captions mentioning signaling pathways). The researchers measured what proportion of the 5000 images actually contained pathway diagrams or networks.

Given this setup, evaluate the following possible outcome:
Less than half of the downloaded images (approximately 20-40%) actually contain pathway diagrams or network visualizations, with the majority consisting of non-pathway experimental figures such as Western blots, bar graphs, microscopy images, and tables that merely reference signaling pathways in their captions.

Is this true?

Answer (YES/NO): NO